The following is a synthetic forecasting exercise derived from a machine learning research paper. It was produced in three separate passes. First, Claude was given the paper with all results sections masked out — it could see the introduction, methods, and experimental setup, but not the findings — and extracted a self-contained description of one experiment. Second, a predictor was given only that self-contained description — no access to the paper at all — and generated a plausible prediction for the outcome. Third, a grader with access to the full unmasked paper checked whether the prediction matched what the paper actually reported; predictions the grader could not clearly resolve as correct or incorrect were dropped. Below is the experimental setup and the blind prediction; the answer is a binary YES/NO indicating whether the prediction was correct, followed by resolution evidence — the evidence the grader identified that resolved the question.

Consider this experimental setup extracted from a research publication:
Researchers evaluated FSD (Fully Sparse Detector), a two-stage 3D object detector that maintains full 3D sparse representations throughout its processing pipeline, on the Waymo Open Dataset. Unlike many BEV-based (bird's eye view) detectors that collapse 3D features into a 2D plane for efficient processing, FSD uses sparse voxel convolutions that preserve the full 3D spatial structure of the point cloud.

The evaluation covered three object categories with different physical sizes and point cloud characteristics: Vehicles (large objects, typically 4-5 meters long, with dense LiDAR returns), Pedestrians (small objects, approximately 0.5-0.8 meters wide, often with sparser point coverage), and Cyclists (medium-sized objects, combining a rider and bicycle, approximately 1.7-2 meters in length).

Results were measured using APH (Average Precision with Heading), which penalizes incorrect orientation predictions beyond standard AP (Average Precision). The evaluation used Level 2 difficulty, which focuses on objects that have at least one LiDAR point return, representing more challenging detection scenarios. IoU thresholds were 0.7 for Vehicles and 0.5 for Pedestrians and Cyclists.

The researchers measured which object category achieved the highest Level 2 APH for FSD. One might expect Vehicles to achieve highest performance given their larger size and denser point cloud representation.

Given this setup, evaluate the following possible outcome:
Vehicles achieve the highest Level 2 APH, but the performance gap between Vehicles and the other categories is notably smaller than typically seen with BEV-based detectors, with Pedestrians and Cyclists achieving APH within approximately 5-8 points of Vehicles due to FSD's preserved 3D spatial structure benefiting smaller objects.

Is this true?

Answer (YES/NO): NO